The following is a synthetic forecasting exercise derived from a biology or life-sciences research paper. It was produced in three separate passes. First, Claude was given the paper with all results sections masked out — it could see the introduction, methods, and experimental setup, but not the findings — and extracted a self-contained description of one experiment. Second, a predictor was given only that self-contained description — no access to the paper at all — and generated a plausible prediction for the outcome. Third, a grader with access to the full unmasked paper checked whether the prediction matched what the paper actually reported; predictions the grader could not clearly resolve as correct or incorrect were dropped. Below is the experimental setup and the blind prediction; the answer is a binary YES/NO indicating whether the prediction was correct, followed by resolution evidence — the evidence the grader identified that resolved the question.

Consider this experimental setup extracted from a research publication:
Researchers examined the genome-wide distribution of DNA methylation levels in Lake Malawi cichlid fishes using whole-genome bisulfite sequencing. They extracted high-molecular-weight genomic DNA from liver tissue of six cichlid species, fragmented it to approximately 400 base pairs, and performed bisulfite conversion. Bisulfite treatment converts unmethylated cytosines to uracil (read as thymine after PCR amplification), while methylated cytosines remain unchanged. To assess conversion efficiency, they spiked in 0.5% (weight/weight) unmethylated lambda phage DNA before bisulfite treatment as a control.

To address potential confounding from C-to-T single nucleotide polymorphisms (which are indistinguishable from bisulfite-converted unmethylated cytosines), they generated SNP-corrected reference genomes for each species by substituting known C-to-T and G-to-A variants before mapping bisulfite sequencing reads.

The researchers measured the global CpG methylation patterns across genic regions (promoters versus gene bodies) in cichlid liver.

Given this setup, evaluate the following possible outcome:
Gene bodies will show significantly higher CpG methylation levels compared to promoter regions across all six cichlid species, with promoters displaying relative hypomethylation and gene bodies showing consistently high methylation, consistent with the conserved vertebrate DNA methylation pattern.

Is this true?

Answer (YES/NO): YES